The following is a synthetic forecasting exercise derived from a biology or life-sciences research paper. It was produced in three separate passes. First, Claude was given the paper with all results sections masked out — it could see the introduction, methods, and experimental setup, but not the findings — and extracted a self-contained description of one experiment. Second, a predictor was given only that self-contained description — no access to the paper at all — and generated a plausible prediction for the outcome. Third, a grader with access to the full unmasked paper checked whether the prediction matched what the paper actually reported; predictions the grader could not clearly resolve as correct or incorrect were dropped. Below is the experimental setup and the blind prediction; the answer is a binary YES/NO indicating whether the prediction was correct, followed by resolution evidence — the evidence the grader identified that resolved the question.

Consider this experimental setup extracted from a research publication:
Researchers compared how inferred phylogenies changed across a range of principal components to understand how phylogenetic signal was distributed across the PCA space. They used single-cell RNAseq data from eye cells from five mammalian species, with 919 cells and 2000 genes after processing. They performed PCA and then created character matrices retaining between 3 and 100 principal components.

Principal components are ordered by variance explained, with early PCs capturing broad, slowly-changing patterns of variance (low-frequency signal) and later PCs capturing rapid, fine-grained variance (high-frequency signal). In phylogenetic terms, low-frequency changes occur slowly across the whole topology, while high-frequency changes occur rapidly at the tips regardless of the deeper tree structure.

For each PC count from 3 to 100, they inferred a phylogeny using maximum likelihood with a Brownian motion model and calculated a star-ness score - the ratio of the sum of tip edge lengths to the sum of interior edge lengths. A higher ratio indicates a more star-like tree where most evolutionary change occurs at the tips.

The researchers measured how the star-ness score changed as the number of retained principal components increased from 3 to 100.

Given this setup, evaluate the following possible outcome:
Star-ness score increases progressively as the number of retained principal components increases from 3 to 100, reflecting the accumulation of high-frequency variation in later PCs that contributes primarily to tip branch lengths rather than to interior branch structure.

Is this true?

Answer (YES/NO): YES